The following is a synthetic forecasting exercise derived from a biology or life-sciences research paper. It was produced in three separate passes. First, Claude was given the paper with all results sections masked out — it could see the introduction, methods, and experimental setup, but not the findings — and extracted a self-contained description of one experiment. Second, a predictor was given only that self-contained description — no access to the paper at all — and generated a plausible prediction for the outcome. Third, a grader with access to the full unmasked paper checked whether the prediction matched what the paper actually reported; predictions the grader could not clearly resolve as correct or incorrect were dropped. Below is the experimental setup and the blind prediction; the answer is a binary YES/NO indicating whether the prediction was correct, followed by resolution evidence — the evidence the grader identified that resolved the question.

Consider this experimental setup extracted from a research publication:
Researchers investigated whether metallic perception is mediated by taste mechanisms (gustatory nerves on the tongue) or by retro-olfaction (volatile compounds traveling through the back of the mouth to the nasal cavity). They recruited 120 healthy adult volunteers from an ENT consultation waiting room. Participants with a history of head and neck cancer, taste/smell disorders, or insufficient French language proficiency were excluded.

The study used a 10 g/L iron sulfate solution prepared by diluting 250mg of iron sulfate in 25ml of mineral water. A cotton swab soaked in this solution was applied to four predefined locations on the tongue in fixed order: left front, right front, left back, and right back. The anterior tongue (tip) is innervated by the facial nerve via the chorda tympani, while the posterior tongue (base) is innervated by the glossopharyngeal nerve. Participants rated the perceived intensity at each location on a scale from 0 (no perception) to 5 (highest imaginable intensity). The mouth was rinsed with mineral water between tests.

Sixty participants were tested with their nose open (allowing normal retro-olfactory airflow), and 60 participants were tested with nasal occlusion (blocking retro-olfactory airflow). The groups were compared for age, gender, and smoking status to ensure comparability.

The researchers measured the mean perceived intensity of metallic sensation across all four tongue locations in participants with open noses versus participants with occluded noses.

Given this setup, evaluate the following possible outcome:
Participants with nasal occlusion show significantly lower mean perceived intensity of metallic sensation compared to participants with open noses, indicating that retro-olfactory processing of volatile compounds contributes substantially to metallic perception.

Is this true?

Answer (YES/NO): YES